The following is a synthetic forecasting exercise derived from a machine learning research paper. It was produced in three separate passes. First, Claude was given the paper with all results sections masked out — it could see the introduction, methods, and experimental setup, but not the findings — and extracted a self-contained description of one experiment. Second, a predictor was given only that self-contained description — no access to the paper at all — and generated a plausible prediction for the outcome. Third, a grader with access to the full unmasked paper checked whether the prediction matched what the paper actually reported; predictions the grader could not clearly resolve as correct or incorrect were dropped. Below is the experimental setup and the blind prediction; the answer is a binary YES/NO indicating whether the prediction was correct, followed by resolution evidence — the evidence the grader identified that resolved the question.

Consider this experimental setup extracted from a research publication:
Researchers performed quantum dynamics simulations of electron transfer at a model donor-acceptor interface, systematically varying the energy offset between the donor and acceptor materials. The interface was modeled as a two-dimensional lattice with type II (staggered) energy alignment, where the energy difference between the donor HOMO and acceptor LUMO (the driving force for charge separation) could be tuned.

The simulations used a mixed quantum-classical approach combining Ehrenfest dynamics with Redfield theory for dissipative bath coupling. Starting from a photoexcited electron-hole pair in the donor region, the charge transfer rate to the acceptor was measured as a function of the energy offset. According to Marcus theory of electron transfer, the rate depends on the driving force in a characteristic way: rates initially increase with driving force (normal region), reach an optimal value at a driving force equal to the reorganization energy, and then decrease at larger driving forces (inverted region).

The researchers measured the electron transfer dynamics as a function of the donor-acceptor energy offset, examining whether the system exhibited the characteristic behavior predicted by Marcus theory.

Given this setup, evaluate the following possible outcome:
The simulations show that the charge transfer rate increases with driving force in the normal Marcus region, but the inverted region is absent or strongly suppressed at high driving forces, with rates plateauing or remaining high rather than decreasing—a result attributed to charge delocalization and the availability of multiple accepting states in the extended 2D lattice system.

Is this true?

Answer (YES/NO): NO